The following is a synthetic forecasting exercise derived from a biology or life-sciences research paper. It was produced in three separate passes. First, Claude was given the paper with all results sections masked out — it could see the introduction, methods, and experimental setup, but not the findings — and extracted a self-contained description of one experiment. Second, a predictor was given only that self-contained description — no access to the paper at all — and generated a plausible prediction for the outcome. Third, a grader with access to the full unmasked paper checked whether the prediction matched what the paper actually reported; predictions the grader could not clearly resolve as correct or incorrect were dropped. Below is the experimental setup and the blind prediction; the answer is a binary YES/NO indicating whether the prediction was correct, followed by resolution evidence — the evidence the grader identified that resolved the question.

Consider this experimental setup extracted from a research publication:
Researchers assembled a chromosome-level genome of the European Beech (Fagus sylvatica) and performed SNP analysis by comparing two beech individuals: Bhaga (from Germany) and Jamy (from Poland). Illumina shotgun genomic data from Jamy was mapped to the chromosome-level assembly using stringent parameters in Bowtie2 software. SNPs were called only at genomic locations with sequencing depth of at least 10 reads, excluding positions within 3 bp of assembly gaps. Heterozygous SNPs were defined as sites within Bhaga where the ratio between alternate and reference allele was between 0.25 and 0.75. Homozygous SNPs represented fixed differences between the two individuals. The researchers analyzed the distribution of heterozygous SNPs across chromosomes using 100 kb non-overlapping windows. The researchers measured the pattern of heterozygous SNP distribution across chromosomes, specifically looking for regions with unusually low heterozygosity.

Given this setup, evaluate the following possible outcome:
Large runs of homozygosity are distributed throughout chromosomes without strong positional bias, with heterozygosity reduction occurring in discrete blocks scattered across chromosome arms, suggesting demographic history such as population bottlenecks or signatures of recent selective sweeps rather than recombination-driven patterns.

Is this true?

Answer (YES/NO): NO